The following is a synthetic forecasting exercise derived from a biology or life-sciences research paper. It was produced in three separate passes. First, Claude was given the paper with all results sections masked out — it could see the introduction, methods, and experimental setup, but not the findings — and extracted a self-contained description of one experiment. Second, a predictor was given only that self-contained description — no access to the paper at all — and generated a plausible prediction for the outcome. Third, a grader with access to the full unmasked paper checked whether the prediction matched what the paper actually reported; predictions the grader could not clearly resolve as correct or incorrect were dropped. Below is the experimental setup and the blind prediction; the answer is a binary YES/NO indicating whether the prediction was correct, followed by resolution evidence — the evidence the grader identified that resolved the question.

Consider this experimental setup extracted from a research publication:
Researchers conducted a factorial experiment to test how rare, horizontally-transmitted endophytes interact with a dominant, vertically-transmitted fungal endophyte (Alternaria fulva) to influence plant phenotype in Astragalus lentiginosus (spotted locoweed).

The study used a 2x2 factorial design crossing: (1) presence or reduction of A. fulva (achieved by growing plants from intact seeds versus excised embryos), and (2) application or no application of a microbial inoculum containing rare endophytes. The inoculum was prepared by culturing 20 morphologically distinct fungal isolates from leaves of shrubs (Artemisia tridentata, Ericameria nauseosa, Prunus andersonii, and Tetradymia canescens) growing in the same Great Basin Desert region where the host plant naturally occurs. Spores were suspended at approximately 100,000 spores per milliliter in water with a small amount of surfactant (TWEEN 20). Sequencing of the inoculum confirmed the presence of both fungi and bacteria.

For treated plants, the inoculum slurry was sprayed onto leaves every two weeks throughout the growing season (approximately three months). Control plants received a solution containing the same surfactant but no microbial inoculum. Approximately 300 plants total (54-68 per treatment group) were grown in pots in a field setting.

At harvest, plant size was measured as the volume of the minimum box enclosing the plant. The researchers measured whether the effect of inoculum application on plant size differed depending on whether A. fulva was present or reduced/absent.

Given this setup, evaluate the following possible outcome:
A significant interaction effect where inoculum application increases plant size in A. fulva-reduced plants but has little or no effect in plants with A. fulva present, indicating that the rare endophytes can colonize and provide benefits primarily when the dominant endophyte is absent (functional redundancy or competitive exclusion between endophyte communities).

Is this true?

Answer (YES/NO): NO